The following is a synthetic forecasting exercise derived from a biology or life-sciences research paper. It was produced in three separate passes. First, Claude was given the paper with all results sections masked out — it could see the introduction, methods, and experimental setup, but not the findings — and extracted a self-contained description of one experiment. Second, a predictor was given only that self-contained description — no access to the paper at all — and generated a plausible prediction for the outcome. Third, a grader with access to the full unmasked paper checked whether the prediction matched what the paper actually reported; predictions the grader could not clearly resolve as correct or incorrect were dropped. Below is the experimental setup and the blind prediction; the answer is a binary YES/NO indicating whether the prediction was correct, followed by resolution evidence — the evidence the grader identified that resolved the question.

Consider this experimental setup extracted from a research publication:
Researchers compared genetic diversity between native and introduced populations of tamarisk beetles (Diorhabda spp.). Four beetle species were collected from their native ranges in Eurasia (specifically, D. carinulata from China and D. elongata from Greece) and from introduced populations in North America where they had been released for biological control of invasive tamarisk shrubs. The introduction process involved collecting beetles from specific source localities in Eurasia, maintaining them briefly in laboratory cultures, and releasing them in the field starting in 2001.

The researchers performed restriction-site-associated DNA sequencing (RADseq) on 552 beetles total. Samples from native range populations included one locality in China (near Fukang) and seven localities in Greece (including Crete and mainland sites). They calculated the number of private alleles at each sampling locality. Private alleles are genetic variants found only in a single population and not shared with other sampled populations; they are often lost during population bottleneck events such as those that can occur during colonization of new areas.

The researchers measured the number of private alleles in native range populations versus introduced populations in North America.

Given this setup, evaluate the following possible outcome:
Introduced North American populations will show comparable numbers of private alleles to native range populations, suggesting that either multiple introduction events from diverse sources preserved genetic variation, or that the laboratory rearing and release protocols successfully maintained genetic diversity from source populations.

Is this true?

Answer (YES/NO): NO